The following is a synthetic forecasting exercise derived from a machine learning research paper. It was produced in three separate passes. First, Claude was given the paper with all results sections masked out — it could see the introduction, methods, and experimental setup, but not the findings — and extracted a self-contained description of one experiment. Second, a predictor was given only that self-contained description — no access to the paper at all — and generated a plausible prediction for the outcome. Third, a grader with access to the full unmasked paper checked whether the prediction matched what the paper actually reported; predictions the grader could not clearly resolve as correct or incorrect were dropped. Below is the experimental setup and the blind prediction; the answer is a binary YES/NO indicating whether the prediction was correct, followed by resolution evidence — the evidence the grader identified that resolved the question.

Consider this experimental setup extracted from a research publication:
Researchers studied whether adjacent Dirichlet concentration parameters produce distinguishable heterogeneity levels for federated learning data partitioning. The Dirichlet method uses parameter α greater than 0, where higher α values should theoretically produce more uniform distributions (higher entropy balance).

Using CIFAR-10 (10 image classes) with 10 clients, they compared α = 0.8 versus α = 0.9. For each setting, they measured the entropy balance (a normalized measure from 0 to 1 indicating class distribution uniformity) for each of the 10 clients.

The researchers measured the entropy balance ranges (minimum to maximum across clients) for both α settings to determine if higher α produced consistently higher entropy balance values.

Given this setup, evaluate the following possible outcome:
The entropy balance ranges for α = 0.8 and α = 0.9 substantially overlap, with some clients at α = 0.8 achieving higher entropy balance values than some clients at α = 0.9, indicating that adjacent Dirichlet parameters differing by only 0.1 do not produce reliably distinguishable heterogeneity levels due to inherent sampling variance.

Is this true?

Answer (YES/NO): YES